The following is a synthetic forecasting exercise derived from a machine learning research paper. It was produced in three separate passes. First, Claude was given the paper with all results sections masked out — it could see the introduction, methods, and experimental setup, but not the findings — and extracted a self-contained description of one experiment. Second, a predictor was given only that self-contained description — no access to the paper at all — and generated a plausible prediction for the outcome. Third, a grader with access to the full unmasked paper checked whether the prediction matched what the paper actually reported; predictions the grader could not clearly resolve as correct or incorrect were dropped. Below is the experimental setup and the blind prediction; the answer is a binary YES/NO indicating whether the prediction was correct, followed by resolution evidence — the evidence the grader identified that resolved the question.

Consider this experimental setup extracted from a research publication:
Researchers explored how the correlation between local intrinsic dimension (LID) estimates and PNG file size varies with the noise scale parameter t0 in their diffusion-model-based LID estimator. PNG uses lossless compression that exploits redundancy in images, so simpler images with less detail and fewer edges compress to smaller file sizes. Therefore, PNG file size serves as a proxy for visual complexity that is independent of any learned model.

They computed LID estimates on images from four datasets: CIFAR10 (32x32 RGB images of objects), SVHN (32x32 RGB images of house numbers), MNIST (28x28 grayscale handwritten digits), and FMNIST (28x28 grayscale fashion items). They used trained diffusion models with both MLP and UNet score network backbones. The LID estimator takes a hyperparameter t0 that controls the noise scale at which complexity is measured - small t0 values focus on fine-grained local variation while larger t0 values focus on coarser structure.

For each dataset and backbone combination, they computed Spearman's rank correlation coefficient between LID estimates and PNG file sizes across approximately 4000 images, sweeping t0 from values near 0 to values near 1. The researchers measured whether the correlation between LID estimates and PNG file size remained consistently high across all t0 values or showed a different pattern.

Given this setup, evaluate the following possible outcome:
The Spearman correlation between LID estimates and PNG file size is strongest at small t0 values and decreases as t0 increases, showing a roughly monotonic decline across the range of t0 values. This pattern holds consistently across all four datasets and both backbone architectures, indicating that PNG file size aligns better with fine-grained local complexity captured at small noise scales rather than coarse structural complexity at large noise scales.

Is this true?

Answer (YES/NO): YES